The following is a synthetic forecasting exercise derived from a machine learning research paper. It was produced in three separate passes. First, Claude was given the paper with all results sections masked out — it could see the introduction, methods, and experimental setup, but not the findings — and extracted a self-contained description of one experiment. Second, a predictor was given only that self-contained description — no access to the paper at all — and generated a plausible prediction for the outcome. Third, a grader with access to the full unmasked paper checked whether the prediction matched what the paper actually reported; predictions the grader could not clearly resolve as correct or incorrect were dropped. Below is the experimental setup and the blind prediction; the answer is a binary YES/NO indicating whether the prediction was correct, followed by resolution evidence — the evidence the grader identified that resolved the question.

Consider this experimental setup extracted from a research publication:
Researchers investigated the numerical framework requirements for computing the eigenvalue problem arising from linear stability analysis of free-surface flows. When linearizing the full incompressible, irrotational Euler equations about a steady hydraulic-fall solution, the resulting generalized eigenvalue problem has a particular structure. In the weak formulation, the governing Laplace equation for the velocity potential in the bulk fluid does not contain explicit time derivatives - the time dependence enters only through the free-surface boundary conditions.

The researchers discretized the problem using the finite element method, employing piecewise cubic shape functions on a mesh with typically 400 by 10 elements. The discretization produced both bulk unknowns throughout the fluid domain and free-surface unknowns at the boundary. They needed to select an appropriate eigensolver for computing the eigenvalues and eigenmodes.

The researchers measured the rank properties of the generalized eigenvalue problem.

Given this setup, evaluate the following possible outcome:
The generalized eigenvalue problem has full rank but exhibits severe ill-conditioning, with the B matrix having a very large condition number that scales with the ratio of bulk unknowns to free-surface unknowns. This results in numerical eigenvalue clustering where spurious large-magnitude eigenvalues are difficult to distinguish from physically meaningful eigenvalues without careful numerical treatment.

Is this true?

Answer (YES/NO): NO